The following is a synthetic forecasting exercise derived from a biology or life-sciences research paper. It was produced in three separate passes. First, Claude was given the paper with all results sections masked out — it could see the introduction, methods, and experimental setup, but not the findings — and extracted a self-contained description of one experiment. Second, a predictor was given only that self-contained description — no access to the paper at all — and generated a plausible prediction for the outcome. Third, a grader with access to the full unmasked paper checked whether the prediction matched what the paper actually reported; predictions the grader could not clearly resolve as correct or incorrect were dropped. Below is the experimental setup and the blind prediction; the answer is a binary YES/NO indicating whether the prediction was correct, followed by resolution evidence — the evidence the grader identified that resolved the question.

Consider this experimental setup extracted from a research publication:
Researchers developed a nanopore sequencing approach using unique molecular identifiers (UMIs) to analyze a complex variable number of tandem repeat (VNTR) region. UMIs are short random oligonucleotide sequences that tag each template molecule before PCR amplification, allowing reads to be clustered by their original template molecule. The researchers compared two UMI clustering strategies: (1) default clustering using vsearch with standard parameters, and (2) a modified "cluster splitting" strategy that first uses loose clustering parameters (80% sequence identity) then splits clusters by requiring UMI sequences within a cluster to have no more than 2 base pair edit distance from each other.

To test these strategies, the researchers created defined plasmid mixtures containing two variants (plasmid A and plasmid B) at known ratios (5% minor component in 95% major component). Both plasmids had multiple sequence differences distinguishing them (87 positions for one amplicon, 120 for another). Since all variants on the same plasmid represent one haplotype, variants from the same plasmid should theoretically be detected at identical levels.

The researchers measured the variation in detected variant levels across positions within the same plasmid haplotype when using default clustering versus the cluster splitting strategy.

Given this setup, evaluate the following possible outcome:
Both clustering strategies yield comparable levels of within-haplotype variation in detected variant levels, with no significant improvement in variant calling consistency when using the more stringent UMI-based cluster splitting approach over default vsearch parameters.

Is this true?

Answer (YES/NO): NO